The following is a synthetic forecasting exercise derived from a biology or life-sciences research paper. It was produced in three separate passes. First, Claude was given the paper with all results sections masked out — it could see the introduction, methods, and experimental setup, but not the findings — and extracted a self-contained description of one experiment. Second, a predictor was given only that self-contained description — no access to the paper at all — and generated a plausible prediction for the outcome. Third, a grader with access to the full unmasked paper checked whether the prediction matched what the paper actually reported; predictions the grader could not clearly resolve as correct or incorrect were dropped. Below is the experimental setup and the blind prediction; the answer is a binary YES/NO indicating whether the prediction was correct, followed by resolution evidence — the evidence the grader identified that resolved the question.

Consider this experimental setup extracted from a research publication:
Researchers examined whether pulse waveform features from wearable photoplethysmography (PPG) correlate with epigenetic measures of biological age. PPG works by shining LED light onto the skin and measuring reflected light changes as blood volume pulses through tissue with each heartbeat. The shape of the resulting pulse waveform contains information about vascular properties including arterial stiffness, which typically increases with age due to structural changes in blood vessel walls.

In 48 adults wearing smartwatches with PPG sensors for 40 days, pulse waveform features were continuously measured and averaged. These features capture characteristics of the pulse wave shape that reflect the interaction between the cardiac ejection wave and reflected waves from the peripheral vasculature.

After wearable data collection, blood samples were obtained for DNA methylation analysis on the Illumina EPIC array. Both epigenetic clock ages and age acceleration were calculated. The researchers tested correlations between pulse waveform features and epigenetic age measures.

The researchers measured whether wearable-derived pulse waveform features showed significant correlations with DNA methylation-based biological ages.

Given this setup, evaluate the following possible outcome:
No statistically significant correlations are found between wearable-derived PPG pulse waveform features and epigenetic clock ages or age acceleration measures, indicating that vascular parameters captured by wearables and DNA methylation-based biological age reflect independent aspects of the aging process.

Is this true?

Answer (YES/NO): NO